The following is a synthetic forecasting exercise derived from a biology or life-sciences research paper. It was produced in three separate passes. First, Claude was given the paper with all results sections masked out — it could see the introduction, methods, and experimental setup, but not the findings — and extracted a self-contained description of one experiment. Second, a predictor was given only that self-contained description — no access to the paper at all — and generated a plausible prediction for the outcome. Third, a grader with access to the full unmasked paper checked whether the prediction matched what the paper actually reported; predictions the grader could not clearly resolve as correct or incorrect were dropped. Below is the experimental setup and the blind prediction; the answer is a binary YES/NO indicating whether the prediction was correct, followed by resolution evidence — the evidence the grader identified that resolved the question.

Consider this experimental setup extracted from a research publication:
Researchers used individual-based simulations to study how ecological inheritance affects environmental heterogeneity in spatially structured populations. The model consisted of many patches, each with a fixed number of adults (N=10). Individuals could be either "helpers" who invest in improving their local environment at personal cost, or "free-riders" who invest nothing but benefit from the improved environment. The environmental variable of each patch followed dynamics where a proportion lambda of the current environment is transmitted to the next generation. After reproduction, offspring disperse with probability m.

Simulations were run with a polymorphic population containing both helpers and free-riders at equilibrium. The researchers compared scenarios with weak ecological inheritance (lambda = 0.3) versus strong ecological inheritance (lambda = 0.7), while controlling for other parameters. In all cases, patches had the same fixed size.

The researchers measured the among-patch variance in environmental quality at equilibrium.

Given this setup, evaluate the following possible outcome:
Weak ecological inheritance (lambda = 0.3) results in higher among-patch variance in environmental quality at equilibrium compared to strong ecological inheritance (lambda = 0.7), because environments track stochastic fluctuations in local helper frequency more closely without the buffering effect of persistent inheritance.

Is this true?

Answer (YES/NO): NO